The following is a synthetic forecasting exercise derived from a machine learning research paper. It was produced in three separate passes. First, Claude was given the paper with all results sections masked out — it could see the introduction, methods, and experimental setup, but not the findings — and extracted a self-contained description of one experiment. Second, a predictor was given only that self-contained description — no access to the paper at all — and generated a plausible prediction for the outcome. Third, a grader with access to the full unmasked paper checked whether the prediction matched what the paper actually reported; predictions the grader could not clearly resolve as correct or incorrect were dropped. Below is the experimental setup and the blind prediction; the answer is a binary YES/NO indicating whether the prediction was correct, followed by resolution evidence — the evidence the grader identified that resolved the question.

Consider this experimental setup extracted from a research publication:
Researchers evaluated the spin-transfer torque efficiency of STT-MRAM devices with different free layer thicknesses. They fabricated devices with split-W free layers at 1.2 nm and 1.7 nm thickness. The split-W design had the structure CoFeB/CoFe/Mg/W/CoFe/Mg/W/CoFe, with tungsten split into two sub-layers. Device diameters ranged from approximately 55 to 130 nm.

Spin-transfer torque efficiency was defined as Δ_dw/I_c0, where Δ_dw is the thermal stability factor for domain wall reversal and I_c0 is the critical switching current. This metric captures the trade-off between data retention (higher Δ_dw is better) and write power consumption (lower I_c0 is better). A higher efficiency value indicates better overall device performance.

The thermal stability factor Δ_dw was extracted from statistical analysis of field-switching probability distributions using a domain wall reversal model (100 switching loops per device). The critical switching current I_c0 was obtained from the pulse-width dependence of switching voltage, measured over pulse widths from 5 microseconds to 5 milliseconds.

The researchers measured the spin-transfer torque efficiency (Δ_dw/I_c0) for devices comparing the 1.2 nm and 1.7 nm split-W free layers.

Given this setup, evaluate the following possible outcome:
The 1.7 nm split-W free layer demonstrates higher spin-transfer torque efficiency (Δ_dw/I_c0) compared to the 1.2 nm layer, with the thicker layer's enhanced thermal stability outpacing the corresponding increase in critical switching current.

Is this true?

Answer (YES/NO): NO